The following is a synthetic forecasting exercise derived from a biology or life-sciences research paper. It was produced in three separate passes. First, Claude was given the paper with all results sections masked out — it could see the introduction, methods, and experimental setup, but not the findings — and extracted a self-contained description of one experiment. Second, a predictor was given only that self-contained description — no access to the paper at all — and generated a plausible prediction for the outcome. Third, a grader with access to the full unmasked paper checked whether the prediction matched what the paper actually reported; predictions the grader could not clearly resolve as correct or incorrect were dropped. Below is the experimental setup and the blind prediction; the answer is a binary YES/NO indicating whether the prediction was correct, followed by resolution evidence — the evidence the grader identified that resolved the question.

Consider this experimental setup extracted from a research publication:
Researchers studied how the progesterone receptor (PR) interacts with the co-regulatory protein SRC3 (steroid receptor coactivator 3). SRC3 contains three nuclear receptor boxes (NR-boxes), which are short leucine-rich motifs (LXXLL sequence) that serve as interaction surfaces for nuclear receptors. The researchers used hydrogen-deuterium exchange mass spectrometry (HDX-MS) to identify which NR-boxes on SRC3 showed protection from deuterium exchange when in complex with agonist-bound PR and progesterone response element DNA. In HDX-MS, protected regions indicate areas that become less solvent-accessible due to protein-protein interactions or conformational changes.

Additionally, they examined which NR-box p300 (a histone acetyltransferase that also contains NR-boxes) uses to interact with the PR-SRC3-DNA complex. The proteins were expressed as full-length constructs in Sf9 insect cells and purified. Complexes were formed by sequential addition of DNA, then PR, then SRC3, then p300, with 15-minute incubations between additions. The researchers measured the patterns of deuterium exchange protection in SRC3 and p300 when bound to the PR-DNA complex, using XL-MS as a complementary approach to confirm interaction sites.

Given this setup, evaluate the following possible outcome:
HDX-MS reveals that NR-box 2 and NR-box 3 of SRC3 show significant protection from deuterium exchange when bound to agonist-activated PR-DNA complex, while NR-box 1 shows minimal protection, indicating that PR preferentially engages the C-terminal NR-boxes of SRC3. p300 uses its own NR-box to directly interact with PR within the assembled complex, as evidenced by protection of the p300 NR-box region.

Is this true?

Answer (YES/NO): NO